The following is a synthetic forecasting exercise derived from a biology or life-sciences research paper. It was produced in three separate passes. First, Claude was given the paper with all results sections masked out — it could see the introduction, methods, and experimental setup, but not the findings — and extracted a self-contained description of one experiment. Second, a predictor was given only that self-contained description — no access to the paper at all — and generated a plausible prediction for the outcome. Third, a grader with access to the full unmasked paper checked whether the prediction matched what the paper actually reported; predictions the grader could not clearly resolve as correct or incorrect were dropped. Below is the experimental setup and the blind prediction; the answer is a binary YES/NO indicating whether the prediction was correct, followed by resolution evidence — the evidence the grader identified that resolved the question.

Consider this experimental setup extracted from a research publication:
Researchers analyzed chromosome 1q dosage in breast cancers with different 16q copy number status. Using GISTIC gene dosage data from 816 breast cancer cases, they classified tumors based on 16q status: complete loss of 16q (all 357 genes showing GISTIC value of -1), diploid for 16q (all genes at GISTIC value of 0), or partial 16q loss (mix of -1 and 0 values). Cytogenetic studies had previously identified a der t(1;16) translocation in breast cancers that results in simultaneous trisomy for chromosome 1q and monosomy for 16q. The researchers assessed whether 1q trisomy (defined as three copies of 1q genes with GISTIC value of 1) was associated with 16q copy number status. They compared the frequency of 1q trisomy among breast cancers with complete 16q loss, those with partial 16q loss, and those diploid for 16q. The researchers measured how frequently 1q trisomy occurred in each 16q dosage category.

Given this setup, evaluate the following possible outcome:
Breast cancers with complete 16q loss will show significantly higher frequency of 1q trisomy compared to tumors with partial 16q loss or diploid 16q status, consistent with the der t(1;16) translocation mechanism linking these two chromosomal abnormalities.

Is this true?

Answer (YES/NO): YES